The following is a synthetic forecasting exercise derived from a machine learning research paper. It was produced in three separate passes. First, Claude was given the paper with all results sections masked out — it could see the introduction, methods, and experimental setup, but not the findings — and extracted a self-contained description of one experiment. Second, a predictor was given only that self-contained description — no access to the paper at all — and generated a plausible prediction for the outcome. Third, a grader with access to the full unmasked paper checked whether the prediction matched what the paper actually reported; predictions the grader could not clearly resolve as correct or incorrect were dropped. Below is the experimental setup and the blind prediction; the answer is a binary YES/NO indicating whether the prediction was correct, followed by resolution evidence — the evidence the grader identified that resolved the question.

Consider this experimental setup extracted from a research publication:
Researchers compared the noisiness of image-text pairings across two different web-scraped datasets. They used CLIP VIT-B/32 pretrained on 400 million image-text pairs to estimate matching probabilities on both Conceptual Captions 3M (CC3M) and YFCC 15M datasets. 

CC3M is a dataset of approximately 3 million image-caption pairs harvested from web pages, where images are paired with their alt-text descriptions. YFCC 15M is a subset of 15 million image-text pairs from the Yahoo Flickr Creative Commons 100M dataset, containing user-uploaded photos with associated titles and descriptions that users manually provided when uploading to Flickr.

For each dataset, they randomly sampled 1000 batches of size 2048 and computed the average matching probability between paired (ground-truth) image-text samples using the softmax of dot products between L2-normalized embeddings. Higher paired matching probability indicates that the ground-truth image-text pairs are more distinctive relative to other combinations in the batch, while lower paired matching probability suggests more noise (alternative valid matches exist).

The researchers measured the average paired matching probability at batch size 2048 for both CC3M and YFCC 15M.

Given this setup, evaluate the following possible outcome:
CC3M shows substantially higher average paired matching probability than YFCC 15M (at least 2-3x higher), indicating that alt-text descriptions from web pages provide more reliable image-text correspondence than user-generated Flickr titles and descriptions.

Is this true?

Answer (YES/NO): NO